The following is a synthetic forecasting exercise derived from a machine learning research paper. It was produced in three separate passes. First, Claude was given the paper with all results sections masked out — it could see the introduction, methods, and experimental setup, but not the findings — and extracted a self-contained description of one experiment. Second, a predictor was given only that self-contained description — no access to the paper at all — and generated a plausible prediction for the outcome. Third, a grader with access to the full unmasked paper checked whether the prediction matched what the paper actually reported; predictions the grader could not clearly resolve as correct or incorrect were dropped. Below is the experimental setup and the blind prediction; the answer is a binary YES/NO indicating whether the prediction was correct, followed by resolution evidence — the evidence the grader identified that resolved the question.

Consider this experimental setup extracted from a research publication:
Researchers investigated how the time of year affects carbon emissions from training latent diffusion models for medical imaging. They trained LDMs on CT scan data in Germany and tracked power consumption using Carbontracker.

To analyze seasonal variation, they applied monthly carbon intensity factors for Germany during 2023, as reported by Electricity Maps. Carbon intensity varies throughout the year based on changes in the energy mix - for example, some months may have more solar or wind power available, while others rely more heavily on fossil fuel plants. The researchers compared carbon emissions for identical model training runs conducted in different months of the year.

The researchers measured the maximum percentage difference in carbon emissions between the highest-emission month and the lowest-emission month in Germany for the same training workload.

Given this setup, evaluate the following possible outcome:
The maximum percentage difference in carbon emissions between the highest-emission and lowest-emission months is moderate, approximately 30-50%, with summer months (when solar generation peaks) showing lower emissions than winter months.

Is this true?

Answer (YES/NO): YES